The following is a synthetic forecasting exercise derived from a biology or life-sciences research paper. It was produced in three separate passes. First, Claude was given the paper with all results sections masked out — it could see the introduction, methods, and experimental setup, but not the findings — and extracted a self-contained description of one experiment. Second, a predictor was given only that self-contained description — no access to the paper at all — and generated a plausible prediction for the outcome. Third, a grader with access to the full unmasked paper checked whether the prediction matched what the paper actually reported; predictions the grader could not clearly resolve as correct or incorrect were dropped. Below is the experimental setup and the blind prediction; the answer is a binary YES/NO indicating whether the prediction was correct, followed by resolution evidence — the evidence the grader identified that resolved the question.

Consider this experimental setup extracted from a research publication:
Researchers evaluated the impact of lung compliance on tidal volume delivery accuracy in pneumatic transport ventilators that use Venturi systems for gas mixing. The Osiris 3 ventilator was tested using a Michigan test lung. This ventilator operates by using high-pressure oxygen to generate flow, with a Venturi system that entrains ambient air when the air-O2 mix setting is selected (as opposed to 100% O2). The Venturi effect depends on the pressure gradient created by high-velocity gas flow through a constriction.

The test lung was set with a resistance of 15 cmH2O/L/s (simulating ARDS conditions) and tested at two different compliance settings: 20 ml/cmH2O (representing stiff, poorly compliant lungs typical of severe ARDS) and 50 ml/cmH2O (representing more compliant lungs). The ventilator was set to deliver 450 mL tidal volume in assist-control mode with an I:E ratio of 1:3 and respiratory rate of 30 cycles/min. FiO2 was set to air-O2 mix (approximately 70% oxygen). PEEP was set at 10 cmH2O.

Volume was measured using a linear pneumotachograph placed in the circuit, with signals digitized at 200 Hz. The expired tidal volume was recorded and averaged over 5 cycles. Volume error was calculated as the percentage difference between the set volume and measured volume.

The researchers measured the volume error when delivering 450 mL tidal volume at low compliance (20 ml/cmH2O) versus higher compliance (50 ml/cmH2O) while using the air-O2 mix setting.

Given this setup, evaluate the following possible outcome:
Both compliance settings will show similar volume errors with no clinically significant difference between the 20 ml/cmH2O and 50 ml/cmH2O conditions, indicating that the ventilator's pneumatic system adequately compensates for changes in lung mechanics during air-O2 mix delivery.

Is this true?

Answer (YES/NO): YES